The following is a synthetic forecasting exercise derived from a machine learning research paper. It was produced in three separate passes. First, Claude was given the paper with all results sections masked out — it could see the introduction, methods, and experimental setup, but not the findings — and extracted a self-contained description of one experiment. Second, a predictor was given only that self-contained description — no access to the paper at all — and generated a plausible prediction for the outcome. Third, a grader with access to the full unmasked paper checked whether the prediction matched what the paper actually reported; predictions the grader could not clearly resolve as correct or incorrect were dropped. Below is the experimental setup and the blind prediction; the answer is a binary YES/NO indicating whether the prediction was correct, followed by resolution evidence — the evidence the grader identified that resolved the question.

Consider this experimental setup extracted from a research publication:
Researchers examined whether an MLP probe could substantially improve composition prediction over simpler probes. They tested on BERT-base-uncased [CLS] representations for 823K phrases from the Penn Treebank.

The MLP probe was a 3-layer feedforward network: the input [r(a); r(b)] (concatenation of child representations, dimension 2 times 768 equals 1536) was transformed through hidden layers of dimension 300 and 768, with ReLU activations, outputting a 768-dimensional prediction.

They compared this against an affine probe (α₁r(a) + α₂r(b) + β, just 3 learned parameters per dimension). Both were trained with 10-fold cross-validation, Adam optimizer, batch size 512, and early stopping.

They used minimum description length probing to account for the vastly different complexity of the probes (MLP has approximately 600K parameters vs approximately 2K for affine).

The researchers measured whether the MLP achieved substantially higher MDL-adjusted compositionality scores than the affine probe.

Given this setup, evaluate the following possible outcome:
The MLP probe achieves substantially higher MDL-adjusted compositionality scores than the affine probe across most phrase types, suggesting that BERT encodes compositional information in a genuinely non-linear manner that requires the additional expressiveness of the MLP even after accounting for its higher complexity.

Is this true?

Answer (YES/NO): NO